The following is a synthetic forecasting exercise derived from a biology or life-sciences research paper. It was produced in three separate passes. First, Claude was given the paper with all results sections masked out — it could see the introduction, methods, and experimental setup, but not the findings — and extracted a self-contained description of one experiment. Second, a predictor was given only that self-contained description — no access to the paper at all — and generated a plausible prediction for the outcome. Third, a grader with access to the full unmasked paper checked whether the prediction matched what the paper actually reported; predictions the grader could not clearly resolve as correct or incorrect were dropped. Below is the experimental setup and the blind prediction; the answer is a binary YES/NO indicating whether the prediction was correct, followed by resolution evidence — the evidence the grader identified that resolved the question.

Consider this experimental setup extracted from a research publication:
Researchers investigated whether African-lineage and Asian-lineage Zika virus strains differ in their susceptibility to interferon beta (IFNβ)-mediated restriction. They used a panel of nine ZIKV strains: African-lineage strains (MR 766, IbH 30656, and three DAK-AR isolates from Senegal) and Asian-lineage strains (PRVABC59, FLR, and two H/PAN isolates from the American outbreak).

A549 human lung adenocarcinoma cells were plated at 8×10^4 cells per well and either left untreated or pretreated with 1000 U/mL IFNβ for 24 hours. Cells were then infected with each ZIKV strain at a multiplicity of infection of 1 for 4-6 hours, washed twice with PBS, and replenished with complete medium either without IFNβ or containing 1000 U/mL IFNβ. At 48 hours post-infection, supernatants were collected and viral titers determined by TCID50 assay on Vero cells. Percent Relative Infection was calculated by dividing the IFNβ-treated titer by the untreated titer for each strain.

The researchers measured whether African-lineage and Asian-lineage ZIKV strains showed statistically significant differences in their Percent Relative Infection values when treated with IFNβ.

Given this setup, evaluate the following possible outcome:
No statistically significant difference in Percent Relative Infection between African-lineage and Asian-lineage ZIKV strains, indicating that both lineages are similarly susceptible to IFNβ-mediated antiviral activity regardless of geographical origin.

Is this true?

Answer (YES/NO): YES